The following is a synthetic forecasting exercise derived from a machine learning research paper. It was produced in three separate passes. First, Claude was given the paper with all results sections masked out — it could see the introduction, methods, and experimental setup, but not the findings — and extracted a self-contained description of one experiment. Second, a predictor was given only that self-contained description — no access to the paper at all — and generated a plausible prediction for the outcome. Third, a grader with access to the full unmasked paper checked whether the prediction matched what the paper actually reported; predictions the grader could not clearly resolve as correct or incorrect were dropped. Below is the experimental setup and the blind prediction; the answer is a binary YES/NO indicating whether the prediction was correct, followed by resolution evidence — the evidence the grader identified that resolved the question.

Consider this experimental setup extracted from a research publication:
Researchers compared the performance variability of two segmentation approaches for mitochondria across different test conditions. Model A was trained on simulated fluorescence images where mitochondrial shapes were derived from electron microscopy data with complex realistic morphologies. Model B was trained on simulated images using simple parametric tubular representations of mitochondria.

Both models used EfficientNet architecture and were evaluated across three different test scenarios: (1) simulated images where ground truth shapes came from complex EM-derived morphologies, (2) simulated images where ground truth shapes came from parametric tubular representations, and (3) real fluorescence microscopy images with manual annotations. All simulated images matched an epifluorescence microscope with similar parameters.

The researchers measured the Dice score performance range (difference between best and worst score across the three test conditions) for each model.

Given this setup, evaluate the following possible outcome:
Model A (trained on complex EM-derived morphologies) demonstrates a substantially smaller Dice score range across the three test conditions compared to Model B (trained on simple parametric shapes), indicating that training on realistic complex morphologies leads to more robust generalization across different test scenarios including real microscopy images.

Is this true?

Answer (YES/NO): YES